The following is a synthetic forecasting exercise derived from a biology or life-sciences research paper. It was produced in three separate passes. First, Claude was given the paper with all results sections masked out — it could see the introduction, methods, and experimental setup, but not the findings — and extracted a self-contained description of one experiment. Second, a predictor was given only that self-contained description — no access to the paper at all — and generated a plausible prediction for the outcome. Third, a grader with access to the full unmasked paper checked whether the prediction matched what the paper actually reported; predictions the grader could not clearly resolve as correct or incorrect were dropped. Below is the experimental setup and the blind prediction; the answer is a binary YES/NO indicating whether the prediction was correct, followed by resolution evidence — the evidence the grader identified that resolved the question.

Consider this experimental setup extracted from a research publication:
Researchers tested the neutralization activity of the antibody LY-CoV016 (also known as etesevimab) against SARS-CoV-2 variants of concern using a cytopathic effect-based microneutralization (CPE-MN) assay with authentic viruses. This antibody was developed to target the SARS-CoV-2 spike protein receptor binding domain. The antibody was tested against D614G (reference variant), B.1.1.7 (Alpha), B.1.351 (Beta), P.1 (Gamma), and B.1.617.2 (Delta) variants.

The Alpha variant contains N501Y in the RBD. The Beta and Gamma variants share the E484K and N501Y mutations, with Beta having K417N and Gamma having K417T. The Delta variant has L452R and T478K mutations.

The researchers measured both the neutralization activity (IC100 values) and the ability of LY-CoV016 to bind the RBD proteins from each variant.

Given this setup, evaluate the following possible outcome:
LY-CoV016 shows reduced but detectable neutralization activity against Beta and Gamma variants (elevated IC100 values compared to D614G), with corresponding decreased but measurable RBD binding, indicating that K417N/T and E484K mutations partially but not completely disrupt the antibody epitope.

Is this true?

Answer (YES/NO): NO